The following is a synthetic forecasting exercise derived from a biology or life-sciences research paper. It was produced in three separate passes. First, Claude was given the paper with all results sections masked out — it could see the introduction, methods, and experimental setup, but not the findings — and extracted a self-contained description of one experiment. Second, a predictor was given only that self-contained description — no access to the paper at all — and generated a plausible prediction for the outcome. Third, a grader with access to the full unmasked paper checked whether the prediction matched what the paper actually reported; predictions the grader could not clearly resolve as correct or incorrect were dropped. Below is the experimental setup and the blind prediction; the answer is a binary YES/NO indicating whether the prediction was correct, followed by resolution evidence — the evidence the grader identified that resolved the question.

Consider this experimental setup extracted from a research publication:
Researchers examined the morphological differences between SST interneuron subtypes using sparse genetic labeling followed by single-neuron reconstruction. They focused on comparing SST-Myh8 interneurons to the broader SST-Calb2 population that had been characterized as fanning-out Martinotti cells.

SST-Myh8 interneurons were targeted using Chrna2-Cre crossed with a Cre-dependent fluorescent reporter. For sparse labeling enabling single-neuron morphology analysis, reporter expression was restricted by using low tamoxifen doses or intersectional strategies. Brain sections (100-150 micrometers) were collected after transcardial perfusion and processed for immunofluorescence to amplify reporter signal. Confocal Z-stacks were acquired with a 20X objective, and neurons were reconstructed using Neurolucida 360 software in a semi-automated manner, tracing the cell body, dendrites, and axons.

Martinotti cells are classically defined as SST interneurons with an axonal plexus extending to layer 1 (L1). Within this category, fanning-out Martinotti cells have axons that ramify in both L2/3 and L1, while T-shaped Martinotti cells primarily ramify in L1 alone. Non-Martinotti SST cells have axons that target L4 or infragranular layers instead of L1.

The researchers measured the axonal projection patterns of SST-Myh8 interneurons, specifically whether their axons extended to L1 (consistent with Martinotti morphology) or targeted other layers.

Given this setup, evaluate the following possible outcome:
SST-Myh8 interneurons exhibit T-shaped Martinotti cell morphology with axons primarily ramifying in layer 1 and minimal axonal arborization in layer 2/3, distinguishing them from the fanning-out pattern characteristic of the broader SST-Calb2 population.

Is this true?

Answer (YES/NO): YES